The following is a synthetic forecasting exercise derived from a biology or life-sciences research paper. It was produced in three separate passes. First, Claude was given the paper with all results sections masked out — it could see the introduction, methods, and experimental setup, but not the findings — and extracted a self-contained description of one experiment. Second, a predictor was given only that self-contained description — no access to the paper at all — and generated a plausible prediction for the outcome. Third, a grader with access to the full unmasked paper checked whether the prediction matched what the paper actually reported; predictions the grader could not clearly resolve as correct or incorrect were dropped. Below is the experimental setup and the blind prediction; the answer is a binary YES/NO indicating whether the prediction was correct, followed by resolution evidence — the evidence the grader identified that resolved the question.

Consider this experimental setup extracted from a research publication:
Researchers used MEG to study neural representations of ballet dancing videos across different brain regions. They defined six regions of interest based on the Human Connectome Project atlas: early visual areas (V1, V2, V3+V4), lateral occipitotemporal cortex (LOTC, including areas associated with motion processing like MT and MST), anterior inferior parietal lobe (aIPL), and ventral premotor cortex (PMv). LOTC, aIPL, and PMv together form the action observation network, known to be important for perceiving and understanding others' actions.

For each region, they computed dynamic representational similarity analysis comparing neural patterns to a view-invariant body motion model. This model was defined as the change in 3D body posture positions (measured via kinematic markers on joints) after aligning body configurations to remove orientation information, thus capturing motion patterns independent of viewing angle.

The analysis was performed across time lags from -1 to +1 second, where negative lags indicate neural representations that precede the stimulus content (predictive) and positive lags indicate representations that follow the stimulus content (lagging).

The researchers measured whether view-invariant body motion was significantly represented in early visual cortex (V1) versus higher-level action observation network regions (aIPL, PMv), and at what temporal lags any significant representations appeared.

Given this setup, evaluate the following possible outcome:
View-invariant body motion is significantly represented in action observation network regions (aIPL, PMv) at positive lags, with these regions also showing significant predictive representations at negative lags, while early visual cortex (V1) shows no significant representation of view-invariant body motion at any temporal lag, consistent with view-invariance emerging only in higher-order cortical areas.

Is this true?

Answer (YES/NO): NO